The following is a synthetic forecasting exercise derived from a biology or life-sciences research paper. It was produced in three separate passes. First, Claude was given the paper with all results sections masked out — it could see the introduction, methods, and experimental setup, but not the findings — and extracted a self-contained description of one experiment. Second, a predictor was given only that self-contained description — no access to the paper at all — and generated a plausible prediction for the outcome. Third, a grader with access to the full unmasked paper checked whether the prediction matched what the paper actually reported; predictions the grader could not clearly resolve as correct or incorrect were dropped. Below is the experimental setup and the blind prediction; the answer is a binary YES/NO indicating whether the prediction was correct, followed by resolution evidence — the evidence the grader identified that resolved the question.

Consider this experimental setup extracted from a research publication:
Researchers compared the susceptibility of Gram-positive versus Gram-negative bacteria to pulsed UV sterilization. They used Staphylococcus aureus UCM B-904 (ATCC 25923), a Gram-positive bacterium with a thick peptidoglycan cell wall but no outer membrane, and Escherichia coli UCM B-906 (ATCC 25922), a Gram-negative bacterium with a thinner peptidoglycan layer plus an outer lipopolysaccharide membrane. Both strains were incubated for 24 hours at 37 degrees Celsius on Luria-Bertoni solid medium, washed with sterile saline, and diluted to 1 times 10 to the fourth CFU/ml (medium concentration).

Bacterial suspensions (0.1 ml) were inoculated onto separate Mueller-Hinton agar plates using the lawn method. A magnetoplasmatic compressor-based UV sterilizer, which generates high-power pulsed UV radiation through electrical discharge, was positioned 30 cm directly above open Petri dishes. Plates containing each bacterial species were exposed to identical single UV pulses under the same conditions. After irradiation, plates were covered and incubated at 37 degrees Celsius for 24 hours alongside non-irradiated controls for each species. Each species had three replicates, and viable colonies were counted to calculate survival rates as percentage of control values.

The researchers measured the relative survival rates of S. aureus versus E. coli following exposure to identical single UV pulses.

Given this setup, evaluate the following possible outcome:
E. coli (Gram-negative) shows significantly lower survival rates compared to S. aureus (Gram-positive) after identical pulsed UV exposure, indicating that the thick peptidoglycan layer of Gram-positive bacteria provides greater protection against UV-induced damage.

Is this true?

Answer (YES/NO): NO